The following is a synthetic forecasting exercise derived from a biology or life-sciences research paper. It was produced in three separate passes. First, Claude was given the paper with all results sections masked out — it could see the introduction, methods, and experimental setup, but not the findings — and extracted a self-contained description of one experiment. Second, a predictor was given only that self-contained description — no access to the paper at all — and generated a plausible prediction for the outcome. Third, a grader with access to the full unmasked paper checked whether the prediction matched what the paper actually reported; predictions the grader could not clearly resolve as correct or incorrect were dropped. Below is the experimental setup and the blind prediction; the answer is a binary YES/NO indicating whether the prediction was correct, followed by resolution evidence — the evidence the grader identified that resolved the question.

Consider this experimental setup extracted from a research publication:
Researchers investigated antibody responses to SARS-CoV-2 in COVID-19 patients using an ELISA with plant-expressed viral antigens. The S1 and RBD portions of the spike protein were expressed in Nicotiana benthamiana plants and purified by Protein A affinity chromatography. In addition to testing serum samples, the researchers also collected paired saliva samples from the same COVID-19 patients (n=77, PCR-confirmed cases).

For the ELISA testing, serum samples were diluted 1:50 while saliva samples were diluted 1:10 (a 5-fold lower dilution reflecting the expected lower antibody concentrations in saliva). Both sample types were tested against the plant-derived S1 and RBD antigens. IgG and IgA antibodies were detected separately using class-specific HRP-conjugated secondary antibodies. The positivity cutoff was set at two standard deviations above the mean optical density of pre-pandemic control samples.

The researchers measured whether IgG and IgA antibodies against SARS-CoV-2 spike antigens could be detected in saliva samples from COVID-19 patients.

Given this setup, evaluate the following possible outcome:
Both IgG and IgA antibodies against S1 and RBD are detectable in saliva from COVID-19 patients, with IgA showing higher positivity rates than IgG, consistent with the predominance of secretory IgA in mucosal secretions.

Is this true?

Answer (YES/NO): NO